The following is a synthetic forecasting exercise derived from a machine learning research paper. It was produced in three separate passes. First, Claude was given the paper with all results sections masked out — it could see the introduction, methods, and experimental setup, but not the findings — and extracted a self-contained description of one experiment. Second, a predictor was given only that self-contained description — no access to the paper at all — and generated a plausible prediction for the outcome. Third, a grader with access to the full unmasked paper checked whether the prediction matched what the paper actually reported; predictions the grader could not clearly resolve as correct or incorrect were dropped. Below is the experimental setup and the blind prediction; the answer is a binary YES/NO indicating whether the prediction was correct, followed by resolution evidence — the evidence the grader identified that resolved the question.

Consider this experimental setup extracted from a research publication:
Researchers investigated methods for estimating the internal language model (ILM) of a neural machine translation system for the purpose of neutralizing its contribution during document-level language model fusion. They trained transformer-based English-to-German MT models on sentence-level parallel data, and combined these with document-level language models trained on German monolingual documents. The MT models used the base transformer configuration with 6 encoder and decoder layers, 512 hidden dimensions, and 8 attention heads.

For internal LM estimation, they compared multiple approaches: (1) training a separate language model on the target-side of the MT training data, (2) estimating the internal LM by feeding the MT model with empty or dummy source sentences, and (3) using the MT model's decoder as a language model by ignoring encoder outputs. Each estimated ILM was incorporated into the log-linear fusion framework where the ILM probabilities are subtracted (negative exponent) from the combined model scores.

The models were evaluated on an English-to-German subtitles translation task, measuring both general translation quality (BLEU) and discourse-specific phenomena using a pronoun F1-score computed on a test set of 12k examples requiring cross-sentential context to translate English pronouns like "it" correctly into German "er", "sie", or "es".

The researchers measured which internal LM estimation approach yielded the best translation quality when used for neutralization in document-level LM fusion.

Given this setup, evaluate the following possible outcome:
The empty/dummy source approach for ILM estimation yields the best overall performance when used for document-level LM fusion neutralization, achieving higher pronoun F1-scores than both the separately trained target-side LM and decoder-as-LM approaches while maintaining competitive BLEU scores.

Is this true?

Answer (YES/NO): NO